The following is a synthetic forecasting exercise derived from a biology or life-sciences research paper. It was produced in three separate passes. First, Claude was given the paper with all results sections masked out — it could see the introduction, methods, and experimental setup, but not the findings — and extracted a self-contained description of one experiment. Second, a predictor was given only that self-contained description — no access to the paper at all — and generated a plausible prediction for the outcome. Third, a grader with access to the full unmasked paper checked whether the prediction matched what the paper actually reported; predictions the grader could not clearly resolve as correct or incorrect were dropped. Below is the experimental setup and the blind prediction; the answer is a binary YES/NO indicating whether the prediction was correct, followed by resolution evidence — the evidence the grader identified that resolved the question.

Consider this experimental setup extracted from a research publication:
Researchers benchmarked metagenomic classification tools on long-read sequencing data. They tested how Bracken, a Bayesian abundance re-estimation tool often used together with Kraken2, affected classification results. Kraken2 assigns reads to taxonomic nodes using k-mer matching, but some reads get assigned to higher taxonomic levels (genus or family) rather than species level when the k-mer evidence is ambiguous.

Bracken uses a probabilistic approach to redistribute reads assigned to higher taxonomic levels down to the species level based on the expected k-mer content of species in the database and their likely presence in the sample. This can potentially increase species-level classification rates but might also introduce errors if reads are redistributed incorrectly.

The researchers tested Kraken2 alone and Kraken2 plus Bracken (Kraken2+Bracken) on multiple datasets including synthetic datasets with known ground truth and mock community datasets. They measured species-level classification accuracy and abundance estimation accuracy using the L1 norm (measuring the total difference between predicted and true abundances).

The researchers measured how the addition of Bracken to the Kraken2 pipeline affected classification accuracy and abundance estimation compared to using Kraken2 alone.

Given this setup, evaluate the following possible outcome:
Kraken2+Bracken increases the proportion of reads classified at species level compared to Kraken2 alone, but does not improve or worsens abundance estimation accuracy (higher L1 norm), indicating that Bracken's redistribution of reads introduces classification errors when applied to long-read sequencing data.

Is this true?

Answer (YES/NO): NO